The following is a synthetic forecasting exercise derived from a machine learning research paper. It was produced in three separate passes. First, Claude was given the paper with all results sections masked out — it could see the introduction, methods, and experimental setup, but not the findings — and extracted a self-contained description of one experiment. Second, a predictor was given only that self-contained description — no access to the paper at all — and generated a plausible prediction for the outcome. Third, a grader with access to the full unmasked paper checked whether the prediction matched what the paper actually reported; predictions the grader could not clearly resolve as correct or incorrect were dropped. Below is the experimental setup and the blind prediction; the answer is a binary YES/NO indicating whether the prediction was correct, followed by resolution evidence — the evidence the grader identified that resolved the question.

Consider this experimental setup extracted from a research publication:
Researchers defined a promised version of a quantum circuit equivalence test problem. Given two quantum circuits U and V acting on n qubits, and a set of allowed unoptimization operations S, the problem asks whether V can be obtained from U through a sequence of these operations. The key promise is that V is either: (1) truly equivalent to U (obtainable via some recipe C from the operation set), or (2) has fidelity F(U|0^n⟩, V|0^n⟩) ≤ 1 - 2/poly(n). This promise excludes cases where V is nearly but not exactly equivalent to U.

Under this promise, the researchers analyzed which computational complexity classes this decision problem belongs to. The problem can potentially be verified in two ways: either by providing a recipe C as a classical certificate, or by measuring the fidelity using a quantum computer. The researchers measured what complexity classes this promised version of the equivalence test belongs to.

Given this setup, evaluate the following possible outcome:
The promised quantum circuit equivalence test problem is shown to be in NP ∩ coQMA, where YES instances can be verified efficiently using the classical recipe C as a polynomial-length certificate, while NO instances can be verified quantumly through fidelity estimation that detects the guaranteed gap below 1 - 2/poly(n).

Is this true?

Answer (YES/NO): NO